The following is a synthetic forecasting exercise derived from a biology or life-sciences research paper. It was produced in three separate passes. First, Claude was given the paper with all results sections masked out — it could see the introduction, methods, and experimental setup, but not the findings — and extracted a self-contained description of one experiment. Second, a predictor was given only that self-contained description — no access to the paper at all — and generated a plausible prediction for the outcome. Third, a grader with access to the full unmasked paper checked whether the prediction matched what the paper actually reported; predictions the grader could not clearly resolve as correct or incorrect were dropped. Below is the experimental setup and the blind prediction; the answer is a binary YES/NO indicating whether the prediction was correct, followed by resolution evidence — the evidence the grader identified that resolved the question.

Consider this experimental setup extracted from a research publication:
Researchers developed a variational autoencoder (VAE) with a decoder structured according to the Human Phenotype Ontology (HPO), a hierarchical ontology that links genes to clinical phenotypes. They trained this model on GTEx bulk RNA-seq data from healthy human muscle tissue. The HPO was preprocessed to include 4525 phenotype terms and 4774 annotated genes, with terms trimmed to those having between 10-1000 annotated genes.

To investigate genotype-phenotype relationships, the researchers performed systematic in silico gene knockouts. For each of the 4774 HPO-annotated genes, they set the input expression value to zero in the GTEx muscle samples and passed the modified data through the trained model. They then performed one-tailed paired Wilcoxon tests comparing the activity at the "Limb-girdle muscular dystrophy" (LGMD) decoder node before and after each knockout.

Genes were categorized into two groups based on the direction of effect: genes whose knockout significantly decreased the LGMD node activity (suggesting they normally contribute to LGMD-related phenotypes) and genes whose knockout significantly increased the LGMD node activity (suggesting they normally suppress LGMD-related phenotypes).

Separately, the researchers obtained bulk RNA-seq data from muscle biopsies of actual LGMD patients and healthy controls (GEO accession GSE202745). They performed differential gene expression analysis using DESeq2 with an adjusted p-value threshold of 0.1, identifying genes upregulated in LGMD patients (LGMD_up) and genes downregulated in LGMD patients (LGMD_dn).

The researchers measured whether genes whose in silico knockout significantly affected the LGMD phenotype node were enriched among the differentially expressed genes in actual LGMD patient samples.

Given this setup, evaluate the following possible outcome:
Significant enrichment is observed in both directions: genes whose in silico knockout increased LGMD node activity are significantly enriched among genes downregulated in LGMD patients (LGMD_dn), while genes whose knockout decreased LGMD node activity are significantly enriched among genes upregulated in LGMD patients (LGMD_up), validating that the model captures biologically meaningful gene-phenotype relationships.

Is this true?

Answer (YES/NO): NO